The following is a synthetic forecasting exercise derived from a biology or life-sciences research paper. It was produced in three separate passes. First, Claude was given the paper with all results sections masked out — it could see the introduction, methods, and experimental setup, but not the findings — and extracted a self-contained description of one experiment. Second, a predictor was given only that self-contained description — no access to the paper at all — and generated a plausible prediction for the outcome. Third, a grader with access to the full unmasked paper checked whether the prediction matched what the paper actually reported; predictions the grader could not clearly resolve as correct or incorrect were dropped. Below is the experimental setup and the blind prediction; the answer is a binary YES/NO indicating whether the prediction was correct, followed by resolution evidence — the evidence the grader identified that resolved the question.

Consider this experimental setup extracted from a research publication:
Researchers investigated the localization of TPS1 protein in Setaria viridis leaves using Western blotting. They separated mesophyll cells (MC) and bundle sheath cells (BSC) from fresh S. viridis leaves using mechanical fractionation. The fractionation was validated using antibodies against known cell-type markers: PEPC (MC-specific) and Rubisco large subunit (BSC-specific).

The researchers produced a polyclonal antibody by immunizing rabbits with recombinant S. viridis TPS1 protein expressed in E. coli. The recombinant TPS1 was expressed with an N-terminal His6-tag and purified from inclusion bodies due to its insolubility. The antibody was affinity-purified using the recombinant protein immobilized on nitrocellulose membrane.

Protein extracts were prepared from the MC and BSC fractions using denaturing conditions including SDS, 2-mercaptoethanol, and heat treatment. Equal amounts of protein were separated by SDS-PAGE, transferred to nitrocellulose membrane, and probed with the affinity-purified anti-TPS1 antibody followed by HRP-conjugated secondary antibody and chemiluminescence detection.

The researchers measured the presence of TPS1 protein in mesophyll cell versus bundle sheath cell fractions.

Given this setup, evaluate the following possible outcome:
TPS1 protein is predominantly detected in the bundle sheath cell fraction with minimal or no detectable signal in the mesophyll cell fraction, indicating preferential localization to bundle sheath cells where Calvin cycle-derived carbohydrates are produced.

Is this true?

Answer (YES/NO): YES